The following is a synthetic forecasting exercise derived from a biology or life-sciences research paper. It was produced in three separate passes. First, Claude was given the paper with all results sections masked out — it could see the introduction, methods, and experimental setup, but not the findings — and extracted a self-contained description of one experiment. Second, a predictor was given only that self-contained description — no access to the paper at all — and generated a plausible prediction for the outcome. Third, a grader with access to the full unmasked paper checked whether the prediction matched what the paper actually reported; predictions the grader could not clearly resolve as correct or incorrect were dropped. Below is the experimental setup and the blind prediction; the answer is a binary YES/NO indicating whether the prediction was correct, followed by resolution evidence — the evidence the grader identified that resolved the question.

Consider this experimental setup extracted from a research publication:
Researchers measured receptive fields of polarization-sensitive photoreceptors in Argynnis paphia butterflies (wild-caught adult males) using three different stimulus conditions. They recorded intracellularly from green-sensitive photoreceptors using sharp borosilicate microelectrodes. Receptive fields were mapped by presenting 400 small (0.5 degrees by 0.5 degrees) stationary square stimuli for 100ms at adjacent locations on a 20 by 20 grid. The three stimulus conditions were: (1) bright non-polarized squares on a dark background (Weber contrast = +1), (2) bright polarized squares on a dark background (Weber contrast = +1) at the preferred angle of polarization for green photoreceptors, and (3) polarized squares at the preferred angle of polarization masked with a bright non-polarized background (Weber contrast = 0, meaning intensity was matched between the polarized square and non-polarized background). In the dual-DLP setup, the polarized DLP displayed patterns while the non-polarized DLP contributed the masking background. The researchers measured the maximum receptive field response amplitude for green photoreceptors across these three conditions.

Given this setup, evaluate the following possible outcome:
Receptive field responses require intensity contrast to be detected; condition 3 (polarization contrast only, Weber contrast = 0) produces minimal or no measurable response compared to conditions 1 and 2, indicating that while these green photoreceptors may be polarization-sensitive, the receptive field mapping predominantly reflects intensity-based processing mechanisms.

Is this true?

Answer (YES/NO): YES